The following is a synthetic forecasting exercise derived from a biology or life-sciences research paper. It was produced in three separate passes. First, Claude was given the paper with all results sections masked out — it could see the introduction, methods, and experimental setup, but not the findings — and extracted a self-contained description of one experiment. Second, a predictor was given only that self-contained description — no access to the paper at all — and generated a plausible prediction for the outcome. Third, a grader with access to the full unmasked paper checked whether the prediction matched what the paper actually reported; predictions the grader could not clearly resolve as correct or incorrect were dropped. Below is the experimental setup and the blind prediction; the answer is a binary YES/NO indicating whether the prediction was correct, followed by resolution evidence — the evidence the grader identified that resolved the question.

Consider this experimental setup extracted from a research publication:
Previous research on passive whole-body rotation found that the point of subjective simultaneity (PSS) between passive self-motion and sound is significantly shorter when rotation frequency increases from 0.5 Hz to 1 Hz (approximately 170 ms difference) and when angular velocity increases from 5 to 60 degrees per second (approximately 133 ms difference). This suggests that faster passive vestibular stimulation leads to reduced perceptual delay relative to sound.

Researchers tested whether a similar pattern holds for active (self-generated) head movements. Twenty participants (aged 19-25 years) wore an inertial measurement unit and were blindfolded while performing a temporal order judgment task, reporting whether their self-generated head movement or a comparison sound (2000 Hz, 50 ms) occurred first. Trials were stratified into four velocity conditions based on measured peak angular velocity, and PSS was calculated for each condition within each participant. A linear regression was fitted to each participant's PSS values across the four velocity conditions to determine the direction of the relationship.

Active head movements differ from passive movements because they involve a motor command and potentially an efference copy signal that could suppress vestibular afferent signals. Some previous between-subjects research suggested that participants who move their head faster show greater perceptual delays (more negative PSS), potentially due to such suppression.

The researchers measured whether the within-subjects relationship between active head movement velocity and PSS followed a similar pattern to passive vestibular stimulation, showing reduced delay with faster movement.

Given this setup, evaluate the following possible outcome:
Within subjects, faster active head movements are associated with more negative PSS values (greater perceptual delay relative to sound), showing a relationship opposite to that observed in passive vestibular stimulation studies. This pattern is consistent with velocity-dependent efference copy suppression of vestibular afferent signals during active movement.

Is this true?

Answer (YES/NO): NO